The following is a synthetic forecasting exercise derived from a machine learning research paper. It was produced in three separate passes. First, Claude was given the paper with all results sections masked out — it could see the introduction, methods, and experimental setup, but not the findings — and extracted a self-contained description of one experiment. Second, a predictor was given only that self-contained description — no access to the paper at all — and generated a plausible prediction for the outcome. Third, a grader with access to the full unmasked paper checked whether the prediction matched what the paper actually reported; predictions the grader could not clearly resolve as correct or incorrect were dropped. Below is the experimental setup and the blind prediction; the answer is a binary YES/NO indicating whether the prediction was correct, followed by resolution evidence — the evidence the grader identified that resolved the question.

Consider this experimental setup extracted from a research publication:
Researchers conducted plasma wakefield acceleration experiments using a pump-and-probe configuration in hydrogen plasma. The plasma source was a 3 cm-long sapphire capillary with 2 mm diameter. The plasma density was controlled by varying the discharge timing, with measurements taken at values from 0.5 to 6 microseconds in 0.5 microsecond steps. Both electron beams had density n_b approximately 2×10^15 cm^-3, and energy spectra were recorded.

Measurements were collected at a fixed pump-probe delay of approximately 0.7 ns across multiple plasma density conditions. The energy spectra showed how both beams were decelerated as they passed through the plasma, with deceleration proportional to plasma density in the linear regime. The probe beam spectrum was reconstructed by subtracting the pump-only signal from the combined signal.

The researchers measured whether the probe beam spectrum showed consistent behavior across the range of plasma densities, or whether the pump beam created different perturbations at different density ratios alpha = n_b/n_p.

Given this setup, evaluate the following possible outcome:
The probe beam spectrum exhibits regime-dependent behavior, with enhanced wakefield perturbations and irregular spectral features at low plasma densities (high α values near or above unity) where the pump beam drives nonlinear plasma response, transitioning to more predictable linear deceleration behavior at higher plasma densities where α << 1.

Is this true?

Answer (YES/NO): YES